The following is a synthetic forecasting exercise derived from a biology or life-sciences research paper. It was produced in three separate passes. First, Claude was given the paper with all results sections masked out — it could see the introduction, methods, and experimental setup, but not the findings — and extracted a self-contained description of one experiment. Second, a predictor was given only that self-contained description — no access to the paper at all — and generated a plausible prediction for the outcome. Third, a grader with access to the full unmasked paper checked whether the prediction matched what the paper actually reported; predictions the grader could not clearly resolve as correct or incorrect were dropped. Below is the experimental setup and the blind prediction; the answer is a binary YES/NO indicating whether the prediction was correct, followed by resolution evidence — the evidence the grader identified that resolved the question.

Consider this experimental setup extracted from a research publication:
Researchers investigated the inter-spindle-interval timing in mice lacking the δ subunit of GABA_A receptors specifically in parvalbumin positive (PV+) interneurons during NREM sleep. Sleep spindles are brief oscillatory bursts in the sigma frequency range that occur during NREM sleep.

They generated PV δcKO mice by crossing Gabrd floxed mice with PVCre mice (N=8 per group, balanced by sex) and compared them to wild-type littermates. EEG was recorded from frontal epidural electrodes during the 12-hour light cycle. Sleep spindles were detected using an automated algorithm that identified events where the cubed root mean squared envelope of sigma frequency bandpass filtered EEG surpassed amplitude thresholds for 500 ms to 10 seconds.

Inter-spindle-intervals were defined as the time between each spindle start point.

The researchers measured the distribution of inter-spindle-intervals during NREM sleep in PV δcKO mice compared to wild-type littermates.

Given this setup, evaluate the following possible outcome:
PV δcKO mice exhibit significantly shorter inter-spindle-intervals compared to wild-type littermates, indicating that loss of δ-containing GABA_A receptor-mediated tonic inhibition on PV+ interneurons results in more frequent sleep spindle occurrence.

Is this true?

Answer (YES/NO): NO